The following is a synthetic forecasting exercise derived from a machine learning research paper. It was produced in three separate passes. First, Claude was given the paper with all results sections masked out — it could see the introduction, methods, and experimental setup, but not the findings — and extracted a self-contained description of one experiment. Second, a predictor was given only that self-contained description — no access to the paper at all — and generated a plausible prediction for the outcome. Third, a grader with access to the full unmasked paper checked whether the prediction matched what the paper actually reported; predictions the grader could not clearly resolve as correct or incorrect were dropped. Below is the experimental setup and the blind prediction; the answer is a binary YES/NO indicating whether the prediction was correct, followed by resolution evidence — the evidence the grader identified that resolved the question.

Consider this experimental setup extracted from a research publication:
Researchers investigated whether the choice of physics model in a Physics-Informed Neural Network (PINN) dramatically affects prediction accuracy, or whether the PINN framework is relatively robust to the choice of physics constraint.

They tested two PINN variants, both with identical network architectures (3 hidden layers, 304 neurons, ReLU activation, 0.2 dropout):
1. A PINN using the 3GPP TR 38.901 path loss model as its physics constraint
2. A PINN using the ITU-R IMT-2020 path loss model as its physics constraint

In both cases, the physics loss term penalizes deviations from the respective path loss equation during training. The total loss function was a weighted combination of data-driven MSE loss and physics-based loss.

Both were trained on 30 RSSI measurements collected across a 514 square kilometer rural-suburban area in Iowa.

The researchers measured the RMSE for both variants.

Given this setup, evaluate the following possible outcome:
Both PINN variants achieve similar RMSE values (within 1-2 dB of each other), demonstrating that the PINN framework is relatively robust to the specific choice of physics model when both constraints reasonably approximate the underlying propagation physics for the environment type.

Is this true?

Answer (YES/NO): NO